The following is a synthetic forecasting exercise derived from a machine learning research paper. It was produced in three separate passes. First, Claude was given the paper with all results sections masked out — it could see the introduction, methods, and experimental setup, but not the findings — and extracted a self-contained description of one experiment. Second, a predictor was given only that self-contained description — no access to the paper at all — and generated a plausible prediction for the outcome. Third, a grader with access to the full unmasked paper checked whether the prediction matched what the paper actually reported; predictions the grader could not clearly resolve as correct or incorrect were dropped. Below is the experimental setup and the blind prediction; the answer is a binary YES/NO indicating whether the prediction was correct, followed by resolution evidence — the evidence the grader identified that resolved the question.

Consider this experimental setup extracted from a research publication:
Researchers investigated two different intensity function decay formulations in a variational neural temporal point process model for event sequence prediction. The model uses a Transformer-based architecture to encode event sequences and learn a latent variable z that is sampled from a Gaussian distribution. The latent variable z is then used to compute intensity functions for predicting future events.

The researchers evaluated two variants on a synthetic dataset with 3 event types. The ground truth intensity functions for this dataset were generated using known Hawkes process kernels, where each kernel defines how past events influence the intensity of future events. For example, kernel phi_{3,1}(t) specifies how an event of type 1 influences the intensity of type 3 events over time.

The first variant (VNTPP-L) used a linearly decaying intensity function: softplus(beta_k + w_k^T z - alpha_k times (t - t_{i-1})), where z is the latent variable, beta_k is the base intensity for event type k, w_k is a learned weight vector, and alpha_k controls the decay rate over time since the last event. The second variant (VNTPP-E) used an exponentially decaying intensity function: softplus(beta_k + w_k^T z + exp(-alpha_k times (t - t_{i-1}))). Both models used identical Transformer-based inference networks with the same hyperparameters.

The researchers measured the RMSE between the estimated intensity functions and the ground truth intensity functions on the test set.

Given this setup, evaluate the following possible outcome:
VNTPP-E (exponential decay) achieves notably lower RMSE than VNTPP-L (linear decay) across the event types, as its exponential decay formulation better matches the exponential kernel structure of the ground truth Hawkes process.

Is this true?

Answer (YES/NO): YES